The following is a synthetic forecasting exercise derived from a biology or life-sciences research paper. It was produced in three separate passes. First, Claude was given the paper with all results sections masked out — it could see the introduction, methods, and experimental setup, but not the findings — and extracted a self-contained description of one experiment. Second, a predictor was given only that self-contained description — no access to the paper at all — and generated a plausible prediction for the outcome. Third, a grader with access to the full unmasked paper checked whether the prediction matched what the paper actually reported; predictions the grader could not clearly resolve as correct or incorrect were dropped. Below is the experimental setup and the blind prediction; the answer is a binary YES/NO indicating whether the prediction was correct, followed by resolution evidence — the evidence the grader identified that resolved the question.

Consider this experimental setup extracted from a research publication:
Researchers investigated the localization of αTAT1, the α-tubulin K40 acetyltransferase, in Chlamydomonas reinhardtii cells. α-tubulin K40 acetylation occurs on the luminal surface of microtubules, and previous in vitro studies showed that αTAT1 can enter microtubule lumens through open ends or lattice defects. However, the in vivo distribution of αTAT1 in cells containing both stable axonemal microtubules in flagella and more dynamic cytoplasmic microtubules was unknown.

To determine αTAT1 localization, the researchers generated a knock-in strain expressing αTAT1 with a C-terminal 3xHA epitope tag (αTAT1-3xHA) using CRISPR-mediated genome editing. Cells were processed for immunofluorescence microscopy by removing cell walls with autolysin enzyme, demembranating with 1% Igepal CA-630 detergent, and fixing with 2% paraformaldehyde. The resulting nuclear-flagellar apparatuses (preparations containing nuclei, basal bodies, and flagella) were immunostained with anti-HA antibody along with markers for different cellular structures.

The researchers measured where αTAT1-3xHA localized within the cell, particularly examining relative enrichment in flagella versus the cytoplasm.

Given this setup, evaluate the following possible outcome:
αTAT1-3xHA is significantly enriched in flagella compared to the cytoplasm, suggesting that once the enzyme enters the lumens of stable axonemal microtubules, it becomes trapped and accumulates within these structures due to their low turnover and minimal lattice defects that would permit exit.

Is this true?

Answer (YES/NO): NO